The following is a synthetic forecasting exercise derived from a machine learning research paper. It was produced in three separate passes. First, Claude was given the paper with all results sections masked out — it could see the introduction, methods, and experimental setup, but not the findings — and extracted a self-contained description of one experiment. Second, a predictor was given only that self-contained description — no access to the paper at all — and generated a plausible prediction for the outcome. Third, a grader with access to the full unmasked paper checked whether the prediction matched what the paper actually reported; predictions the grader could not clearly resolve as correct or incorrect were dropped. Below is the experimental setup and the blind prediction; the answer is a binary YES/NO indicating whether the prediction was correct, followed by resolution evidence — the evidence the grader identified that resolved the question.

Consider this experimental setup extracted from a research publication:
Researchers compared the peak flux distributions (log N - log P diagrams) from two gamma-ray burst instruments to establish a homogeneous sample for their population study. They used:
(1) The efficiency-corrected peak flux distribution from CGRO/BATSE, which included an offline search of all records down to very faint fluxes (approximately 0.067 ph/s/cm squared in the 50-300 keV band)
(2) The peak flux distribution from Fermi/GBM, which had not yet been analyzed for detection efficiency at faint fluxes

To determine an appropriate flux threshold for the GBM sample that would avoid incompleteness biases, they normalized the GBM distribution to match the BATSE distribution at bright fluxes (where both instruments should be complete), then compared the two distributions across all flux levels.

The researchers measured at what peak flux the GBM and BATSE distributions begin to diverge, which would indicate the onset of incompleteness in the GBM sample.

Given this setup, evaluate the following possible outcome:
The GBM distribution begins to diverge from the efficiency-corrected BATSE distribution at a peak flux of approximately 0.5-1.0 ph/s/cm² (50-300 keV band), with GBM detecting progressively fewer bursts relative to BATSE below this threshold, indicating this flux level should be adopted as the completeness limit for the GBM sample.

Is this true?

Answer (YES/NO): YES